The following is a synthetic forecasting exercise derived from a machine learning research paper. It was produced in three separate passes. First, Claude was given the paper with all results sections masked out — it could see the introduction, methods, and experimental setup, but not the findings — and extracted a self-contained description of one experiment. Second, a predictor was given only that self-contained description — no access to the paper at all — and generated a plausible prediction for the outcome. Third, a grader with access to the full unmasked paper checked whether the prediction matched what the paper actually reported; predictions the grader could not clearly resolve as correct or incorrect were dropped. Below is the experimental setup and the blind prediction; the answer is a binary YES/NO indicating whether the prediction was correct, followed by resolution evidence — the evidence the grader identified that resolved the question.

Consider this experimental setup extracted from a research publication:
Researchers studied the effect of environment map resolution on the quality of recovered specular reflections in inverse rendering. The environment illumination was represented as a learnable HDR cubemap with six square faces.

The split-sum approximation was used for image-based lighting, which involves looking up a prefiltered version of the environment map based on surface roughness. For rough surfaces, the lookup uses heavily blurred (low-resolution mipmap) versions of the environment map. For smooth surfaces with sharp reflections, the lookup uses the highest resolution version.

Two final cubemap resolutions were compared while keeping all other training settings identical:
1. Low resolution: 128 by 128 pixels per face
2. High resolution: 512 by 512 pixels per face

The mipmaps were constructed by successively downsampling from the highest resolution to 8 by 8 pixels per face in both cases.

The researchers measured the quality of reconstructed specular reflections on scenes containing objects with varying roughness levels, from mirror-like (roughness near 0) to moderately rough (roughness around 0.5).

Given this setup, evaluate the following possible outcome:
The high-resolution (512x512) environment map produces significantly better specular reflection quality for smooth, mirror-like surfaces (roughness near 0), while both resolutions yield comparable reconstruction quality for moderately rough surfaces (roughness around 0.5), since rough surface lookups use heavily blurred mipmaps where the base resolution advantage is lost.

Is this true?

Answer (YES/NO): NO